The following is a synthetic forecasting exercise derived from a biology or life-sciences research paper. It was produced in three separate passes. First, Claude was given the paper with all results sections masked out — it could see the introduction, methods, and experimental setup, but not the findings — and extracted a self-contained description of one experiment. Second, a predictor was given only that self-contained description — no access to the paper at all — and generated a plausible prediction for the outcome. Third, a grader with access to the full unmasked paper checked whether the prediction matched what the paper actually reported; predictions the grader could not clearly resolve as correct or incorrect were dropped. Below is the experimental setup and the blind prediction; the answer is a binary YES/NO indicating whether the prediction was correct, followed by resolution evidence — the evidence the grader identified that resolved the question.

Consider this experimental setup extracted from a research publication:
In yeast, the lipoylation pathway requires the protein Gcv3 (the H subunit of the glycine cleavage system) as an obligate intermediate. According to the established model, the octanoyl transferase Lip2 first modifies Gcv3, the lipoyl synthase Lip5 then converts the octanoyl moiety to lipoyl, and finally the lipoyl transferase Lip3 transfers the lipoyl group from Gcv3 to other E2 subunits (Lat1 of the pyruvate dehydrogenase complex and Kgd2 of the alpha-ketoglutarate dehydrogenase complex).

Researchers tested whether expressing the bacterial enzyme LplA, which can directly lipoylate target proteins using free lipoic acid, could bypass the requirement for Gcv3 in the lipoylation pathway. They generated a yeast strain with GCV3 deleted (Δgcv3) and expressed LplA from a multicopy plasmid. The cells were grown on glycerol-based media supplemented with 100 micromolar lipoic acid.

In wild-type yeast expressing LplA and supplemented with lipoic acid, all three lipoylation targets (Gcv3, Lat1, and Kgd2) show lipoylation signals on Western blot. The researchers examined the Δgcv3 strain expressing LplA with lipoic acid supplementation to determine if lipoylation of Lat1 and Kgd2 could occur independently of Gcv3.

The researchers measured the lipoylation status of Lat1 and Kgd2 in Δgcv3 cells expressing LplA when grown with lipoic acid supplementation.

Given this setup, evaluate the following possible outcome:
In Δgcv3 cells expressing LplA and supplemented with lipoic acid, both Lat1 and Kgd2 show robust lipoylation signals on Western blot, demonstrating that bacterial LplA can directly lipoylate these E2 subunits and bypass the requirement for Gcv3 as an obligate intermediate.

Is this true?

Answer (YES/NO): NO